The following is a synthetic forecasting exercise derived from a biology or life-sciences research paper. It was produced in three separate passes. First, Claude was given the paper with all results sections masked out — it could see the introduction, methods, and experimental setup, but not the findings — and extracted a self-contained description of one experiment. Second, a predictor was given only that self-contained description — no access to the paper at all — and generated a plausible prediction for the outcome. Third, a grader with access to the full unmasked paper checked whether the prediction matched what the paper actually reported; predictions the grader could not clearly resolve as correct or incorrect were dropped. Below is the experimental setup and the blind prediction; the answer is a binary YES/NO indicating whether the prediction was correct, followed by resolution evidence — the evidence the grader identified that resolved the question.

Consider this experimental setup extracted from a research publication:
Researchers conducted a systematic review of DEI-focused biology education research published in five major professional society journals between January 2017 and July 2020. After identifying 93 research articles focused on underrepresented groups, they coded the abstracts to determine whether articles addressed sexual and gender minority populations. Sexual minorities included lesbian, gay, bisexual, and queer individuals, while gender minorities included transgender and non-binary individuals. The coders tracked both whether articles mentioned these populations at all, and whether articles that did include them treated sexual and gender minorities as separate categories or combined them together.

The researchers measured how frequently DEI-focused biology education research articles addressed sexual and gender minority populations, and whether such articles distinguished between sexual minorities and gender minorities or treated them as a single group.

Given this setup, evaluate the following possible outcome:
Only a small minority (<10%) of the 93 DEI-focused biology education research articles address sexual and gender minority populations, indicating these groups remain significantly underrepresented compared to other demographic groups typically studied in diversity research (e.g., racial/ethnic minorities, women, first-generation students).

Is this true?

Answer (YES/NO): YES